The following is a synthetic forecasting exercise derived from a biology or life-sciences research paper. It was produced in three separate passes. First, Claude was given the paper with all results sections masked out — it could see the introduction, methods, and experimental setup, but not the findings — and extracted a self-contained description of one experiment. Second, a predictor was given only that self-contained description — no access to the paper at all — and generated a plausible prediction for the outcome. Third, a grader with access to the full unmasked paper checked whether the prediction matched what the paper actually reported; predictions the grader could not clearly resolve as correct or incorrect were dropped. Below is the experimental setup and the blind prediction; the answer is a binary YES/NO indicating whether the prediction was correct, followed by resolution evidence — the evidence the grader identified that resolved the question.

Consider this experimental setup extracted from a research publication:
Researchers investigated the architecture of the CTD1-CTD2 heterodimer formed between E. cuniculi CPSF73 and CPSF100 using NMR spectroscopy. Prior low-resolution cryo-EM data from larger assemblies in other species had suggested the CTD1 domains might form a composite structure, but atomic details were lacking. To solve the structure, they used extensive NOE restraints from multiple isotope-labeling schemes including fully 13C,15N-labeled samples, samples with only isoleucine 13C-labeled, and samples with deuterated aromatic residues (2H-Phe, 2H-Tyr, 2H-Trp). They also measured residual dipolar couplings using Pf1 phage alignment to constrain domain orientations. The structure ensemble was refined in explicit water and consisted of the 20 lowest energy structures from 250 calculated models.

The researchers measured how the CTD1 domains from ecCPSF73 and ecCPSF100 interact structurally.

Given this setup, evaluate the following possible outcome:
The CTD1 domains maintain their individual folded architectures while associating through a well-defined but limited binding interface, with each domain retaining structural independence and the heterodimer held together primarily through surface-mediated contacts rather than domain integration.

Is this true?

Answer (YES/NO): NO